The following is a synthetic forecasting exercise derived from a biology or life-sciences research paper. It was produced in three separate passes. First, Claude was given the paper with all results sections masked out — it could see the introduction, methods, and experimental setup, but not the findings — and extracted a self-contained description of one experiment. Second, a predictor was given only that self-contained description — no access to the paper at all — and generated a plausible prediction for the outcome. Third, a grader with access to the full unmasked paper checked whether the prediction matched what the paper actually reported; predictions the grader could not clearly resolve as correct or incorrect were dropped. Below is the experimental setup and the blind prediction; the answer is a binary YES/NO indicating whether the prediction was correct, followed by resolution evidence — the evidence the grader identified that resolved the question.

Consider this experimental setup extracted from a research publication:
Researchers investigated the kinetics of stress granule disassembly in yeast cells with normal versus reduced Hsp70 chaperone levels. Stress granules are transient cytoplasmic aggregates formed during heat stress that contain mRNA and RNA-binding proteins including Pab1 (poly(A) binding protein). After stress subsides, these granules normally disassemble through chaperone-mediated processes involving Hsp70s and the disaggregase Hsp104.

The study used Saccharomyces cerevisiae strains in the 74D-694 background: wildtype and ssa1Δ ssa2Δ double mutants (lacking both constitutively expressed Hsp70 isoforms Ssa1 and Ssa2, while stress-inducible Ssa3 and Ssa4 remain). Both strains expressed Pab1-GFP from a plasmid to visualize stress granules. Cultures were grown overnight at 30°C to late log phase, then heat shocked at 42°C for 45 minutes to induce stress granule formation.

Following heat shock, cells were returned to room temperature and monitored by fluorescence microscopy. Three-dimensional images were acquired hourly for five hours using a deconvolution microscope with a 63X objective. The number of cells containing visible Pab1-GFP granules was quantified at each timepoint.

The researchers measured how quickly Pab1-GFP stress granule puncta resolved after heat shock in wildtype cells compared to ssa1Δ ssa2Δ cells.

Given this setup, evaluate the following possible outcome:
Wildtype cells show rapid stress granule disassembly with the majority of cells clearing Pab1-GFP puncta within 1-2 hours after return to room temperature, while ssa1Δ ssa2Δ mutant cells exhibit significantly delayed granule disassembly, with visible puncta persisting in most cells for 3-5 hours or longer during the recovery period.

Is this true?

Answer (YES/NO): NO